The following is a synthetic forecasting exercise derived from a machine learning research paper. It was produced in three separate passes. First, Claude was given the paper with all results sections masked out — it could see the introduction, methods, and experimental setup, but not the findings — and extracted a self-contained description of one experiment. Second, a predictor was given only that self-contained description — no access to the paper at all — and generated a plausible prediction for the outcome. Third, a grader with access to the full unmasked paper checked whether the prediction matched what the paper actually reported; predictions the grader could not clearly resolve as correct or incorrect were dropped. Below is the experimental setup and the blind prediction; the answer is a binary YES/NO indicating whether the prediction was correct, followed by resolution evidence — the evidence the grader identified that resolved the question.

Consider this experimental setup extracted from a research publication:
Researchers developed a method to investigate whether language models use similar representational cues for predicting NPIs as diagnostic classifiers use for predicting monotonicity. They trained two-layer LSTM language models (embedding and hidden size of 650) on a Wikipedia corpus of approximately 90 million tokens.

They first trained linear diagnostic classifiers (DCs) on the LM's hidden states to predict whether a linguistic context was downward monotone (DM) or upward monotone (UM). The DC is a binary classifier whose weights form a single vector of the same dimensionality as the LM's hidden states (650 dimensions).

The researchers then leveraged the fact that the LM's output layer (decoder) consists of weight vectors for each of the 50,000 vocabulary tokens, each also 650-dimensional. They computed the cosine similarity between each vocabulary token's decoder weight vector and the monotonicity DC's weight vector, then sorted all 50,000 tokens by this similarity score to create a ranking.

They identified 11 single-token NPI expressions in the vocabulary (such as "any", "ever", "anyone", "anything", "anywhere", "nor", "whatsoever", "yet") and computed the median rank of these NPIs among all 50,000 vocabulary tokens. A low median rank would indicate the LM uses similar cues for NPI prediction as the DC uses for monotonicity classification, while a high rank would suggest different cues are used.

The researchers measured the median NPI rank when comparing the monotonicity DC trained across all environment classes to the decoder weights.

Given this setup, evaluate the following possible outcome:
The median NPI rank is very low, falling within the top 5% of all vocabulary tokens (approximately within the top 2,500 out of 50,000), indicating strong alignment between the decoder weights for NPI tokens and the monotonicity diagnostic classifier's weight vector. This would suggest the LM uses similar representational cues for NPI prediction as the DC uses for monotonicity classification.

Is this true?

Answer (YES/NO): YES